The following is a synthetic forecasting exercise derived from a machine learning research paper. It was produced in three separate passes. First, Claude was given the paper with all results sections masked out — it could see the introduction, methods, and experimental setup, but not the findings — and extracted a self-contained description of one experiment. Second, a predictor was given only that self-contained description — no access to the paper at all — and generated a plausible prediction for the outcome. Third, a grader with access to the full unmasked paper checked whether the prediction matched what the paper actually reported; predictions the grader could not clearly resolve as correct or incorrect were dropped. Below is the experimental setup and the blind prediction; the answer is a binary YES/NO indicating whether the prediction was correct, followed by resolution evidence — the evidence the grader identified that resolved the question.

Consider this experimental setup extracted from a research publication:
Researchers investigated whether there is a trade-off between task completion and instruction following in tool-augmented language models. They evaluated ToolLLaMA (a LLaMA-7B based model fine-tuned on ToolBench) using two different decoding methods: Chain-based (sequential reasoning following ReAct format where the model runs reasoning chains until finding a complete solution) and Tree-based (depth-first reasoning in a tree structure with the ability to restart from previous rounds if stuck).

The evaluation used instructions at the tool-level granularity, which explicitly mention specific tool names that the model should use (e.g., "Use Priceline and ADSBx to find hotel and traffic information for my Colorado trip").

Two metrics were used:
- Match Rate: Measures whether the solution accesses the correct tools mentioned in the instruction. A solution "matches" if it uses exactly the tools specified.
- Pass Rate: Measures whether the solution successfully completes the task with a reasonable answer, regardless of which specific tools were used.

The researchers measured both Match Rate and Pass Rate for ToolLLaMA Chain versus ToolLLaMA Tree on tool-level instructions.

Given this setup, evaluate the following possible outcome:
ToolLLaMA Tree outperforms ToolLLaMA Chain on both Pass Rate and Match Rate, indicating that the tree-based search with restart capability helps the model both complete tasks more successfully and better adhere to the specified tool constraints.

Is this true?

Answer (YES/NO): NO